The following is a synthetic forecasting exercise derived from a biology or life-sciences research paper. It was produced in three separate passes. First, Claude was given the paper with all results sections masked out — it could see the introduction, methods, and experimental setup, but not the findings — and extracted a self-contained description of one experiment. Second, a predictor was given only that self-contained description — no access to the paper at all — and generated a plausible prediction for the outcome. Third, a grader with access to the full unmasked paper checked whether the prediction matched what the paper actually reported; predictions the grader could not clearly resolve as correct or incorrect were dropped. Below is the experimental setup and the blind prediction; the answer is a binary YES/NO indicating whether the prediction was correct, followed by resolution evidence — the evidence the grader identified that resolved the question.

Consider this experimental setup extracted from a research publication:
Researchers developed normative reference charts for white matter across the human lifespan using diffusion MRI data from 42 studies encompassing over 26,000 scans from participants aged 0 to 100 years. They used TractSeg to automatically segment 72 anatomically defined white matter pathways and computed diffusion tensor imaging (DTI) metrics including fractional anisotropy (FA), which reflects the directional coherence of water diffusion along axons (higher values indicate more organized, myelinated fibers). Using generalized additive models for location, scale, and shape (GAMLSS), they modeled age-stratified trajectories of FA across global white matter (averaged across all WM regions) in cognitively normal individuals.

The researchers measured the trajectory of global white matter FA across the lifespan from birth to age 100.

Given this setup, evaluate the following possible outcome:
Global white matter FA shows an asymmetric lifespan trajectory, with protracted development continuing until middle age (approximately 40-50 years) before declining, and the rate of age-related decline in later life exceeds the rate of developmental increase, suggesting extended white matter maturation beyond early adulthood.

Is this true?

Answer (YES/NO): NO